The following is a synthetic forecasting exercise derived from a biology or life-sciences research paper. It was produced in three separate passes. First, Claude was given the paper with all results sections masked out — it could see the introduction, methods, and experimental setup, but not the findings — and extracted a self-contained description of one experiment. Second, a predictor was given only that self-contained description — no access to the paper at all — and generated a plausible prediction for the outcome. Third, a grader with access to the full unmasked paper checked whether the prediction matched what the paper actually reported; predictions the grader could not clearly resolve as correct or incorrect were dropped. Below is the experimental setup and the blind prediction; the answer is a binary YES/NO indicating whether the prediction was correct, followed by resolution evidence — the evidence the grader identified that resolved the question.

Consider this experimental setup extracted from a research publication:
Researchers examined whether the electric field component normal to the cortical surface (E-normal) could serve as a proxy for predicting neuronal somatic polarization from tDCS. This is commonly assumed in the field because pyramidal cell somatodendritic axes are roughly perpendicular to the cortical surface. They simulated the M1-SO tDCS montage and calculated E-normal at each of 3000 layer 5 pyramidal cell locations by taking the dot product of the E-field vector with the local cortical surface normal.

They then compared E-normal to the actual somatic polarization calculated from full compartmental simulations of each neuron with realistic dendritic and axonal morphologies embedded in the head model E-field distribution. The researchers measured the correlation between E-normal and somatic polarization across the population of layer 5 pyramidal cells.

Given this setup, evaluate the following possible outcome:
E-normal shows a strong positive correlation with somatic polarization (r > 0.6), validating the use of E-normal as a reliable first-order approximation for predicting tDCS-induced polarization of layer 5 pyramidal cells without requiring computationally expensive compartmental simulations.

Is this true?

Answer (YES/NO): YES